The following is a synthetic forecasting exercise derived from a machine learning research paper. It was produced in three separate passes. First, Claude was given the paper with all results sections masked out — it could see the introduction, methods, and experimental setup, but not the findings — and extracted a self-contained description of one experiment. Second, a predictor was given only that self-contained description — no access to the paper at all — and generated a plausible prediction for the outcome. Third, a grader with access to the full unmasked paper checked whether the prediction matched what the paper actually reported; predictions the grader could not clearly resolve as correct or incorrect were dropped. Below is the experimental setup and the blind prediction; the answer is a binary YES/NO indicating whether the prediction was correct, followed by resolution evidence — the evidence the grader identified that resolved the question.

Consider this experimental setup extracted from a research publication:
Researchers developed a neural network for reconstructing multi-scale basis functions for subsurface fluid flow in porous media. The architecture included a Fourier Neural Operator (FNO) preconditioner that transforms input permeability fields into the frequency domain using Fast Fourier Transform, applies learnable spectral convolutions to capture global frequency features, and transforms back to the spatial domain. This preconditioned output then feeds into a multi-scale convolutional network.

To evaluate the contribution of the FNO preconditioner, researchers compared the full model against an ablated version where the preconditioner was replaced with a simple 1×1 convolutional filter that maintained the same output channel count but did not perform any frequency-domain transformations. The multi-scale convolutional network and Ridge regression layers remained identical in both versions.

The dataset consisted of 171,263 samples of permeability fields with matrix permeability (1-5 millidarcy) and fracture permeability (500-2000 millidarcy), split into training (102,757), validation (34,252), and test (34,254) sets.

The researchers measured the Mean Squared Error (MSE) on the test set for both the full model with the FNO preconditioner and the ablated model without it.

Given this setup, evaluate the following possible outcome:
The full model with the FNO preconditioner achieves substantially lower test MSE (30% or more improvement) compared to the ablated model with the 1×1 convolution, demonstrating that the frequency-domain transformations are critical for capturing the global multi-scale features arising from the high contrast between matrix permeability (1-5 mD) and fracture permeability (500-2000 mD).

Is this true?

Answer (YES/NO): YES